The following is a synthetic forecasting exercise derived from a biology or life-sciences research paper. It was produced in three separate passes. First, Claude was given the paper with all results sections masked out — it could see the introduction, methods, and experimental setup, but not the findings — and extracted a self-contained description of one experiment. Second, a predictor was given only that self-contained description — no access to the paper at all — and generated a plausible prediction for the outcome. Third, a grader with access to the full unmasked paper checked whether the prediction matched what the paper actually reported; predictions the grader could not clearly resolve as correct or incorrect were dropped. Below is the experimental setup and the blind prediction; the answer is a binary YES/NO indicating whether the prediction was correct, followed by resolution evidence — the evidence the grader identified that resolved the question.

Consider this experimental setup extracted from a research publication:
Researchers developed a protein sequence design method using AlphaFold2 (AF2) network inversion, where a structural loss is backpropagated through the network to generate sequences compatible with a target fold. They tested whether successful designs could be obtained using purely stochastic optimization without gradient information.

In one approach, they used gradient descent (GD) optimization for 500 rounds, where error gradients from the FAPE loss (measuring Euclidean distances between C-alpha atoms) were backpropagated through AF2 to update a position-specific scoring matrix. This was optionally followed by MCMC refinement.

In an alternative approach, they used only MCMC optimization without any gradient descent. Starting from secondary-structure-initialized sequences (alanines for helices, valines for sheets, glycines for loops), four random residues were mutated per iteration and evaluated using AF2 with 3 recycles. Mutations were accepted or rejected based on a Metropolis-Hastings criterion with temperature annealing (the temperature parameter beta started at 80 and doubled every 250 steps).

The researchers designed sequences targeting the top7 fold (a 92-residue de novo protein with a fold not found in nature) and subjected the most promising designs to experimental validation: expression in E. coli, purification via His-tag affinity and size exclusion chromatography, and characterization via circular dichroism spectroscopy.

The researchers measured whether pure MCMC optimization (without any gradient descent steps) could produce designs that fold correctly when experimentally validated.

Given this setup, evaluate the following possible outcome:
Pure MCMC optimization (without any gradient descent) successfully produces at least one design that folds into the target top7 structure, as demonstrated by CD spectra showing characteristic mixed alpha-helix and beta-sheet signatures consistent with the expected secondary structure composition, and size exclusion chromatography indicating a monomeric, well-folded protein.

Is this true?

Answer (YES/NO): NO